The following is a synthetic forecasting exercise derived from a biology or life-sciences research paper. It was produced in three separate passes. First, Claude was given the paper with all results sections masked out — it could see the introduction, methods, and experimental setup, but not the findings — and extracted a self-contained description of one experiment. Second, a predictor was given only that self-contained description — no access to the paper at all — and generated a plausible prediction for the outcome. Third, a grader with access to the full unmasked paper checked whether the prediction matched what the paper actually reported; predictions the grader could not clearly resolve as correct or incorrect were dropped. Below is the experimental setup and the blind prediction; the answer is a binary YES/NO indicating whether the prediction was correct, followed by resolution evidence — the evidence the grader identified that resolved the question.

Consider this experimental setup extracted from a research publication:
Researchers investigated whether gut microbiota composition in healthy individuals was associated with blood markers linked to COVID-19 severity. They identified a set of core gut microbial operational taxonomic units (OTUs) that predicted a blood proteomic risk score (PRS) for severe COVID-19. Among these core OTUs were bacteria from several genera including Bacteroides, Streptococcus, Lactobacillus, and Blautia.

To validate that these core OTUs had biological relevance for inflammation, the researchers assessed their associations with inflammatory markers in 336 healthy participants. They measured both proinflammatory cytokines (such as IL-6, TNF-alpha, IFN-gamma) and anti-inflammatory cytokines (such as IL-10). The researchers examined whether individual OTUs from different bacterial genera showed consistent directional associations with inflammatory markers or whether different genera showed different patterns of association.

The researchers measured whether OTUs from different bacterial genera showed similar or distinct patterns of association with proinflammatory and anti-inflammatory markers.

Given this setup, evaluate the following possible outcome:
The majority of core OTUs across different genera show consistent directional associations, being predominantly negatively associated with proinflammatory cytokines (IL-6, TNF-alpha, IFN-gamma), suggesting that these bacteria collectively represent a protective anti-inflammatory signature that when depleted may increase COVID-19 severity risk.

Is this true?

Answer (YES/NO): NO